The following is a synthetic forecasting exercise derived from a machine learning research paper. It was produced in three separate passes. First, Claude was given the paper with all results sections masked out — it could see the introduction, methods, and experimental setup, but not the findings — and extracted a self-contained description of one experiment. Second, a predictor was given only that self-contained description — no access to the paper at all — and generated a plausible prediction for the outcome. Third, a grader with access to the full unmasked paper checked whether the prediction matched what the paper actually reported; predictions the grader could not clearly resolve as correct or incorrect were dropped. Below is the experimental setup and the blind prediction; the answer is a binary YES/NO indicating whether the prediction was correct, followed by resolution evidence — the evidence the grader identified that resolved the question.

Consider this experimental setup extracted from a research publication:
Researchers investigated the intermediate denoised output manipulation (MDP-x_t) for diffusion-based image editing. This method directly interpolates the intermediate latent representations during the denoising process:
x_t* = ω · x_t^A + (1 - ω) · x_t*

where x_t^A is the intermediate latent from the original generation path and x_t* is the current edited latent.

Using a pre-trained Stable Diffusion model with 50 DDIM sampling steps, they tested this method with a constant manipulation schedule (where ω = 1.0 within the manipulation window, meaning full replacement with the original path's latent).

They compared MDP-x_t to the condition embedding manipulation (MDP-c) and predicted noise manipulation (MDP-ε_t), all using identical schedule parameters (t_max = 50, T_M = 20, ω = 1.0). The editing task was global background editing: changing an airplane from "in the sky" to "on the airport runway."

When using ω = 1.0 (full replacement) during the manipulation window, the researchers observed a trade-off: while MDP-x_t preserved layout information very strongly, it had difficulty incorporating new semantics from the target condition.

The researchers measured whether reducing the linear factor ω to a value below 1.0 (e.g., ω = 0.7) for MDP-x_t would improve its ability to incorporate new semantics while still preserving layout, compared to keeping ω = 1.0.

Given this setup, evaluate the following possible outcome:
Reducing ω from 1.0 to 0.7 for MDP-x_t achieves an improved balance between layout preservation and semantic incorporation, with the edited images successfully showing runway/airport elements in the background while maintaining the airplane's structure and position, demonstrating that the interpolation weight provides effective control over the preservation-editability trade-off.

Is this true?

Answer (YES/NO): NO